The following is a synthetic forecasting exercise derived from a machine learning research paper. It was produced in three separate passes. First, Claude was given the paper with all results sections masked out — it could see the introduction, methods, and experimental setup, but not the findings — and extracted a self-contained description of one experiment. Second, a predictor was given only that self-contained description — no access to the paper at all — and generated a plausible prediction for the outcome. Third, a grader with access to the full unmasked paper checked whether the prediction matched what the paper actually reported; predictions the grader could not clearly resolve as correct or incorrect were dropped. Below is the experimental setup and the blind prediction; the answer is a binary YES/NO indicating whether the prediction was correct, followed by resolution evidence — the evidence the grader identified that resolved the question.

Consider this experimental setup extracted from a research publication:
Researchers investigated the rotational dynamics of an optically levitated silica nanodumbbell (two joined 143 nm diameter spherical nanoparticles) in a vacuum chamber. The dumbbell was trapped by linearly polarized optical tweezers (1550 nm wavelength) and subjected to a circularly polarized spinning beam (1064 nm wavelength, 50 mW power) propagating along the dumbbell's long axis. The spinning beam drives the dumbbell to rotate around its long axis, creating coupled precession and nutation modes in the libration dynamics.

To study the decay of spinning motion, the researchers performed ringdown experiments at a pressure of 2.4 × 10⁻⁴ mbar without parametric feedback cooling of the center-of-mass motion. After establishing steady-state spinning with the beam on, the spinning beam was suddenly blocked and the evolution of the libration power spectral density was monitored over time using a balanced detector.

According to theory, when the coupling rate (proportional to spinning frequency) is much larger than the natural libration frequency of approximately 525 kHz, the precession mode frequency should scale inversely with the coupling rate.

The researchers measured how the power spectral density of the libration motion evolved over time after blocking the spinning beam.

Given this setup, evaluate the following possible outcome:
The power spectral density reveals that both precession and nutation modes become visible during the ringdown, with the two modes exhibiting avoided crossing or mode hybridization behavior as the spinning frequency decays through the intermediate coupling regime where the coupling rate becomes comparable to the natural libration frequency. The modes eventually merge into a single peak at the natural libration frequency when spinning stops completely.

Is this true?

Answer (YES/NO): NO